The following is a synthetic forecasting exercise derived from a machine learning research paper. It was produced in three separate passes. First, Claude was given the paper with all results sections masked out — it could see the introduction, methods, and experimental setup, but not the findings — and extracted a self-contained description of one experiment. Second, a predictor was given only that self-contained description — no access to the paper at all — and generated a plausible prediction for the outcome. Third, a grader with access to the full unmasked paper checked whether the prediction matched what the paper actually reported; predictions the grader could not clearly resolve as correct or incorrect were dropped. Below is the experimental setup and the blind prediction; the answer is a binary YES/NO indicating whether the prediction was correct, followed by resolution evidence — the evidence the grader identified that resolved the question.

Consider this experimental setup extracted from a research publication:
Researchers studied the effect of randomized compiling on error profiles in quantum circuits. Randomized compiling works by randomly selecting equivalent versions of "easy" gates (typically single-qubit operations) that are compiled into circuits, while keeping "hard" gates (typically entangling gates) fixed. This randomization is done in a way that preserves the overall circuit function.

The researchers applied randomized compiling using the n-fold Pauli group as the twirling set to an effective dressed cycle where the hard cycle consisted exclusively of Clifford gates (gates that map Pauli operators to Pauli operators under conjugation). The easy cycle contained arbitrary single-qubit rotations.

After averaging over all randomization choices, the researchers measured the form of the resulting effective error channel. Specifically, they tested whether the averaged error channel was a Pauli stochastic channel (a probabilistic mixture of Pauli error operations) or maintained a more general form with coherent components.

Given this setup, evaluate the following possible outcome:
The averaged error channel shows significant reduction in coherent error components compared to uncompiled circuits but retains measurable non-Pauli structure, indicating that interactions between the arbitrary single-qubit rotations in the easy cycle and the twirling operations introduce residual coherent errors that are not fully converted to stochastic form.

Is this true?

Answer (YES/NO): NO